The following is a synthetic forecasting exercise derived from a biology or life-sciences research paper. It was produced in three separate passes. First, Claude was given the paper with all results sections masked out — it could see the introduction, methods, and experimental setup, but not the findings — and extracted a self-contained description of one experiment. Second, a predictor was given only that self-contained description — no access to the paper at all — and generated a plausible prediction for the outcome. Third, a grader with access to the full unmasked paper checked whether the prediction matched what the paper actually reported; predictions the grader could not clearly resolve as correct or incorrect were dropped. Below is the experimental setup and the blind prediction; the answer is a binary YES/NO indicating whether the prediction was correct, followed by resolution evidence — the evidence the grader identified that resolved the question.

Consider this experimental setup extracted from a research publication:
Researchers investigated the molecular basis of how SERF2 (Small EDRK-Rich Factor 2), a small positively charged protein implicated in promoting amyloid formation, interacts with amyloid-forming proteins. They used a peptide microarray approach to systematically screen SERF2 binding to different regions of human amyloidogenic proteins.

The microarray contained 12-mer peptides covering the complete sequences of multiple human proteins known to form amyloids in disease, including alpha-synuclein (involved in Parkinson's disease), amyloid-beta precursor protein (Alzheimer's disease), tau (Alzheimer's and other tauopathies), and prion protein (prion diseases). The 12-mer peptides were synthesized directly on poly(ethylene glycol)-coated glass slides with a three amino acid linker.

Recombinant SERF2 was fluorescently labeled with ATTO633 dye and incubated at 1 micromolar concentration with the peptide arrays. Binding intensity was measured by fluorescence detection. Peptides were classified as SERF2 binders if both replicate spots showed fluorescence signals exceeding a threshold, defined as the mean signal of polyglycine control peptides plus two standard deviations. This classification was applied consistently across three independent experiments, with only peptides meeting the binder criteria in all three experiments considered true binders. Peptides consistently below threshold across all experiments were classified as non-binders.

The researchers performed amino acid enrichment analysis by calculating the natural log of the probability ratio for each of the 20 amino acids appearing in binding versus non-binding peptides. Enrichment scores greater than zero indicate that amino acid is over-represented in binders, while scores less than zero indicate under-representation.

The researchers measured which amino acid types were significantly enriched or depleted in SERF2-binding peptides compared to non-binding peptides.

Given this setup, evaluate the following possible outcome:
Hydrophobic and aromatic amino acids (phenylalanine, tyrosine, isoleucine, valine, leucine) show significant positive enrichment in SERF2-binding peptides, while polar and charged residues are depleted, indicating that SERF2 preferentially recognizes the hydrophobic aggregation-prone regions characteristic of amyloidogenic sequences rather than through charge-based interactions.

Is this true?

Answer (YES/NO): NO